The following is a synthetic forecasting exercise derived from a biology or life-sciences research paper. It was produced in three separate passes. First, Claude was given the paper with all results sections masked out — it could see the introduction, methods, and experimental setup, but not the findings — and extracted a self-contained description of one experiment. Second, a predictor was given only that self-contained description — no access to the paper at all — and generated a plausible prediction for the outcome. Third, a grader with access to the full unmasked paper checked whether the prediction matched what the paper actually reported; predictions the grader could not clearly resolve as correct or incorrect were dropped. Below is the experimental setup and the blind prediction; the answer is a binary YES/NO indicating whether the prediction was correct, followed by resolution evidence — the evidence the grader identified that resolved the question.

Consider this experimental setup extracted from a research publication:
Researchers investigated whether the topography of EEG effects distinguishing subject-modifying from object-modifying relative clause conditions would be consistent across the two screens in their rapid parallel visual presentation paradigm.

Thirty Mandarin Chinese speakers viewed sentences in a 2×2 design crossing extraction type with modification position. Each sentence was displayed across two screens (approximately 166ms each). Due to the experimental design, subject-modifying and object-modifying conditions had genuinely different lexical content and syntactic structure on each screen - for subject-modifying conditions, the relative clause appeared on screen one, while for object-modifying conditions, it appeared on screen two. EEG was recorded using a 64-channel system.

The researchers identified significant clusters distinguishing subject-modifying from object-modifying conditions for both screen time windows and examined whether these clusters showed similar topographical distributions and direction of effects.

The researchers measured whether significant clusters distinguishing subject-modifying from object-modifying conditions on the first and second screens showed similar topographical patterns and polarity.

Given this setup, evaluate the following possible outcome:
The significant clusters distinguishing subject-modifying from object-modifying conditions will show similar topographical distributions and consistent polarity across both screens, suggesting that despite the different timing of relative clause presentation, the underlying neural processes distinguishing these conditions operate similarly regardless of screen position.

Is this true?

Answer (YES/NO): YES